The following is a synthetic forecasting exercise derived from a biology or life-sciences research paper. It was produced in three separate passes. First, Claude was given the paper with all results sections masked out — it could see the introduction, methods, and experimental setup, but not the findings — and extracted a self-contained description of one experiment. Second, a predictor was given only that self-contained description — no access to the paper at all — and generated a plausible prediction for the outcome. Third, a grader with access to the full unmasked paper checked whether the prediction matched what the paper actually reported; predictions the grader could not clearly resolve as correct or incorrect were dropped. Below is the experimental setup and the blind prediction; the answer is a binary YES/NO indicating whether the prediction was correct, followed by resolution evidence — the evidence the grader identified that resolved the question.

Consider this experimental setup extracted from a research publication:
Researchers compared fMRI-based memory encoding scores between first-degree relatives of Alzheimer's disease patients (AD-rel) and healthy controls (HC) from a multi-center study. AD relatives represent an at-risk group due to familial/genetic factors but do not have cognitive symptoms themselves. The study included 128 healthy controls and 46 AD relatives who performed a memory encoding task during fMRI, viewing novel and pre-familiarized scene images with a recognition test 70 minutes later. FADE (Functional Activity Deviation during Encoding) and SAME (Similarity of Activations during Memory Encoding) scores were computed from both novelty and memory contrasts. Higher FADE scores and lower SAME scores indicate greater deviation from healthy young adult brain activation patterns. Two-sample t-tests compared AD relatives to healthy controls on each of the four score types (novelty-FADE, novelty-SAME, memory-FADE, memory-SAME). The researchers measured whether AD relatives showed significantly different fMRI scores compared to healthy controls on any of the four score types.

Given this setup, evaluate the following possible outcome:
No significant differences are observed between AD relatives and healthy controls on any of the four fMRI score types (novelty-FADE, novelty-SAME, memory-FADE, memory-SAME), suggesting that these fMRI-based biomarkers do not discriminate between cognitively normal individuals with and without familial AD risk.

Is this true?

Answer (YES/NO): YES